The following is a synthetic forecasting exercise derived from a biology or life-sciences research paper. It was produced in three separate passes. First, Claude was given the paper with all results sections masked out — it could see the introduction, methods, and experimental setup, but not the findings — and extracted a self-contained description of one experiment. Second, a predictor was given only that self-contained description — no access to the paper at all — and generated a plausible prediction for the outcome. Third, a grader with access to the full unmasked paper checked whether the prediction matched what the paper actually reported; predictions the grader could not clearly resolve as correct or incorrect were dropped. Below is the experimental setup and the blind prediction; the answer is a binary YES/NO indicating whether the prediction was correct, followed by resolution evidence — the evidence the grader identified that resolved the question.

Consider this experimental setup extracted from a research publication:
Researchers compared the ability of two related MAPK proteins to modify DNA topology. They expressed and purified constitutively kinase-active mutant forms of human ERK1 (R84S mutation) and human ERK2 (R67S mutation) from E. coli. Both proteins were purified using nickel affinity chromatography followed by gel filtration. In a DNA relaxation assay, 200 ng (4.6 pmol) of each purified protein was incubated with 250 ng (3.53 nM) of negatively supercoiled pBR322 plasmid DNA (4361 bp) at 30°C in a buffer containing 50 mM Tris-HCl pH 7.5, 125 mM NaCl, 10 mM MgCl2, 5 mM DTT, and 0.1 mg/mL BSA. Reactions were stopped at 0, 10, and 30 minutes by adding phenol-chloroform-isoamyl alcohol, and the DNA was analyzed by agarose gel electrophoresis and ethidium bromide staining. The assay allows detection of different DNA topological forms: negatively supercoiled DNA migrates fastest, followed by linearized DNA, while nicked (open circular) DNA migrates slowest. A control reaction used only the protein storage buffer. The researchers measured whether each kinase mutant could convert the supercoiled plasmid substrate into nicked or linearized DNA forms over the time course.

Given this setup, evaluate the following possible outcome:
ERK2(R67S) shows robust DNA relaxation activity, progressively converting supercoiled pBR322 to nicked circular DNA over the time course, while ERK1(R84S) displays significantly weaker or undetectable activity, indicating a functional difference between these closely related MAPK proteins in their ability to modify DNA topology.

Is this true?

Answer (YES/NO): NO